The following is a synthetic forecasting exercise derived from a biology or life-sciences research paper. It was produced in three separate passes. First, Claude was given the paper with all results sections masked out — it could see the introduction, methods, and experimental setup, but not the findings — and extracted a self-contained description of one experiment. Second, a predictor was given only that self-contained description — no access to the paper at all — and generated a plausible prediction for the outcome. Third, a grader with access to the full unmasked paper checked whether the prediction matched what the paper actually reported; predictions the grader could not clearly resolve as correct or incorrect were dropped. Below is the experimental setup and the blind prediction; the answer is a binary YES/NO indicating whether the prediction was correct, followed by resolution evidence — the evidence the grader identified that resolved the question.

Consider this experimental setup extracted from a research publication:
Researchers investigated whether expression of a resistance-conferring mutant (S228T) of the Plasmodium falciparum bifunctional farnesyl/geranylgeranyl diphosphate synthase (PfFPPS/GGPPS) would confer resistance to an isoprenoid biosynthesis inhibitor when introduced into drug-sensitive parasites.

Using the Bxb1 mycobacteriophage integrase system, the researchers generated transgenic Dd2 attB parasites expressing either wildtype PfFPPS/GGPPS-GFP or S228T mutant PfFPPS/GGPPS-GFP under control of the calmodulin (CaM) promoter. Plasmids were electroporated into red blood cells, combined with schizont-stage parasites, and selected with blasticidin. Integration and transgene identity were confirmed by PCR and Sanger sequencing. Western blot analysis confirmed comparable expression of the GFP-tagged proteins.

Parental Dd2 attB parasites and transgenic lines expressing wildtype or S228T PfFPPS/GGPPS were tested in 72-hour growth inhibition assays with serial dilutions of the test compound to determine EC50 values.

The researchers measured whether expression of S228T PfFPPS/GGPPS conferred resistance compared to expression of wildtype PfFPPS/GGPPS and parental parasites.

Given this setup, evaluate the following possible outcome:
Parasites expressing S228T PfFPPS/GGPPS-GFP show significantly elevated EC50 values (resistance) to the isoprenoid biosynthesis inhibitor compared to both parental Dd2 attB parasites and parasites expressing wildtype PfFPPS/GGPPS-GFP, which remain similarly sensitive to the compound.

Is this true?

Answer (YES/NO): NO